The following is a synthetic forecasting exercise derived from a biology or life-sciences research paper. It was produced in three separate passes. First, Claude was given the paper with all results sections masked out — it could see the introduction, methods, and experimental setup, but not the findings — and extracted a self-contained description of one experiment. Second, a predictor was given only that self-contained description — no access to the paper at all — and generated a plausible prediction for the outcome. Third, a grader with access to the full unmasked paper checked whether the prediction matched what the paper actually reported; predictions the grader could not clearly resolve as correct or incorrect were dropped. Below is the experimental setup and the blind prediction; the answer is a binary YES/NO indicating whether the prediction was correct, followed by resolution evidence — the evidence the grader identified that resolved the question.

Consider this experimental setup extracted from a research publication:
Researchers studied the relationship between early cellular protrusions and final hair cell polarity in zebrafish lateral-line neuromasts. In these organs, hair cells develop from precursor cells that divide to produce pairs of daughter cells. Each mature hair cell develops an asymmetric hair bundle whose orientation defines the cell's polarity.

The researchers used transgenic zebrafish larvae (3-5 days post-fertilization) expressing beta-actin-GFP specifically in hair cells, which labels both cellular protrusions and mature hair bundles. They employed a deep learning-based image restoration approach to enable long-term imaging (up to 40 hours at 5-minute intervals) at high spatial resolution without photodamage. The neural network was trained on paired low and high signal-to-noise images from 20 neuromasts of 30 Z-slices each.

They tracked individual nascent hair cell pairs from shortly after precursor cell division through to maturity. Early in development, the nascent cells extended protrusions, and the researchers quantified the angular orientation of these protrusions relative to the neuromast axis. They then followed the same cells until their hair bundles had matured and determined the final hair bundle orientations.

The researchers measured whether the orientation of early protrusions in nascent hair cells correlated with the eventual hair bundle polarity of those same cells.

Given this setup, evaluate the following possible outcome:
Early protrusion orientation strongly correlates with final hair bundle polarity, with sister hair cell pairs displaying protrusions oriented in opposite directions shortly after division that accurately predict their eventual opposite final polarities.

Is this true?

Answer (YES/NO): YES